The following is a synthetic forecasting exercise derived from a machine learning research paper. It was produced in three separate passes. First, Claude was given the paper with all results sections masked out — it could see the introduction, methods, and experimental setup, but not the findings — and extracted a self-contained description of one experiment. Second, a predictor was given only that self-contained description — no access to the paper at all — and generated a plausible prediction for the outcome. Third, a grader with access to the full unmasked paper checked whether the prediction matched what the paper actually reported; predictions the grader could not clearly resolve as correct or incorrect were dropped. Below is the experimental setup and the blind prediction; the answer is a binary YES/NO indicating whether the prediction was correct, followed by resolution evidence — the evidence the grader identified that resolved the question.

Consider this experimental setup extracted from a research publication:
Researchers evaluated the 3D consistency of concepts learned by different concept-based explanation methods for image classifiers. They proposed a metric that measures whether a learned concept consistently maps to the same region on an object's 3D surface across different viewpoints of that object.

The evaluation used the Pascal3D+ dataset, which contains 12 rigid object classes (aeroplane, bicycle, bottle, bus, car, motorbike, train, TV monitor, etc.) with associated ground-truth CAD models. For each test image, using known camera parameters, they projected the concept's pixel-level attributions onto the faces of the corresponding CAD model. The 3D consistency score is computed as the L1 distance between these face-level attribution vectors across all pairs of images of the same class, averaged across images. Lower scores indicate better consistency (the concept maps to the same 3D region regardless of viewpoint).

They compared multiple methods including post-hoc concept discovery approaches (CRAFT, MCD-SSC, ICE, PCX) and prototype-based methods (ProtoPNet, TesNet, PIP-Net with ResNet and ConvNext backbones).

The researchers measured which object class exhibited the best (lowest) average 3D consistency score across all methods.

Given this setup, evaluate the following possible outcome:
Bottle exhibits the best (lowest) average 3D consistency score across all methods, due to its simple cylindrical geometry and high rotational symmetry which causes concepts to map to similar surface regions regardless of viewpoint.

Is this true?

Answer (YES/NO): NO